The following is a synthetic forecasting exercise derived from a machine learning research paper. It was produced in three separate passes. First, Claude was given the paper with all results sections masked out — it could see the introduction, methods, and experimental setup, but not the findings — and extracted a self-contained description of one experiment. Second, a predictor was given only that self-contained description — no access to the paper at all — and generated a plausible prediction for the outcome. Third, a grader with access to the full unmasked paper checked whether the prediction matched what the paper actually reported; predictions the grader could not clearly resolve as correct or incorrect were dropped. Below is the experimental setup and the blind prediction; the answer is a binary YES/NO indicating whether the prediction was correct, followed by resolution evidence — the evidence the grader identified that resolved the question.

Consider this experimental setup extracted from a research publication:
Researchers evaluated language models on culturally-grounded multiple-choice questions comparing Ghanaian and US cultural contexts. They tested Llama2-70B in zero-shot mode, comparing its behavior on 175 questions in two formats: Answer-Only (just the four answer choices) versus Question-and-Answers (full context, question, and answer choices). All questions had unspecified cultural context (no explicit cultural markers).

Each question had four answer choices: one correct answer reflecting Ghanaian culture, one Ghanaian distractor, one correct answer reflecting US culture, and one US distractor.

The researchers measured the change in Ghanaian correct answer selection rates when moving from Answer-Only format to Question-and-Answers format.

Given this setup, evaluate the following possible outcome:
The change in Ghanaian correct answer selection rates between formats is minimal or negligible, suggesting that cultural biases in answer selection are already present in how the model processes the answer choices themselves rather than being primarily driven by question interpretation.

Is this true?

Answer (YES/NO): NO